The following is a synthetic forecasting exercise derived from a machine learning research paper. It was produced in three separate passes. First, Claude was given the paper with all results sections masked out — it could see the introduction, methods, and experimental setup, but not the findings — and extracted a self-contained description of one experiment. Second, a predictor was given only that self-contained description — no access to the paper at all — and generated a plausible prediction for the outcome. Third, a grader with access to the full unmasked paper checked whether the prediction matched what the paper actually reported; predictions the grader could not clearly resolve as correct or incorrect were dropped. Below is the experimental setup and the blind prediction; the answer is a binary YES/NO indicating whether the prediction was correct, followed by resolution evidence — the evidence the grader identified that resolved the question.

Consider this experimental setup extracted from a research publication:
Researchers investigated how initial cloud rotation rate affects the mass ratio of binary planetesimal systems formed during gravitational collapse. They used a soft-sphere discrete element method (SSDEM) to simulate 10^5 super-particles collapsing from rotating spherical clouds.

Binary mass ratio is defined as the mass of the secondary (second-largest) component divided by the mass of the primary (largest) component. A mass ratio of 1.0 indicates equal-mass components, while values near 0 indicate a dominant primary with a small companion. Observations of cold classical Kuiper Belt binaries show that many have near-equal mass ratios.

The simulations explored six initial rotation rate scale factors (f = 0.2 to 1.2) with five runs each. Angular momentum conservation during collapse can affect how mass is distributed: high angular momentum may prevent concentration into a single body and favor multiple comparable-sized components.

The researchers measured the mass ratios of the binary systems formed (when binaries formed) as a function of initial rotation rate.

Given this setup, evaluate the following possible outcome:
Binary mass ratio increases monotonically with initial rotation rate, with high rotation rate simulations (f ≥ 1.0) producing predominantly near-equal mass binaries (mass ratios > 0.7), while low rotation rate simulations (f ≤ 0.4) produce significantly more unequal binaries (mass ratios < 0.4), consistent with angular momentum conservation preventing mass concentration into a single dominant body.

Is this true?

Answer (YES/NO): NO